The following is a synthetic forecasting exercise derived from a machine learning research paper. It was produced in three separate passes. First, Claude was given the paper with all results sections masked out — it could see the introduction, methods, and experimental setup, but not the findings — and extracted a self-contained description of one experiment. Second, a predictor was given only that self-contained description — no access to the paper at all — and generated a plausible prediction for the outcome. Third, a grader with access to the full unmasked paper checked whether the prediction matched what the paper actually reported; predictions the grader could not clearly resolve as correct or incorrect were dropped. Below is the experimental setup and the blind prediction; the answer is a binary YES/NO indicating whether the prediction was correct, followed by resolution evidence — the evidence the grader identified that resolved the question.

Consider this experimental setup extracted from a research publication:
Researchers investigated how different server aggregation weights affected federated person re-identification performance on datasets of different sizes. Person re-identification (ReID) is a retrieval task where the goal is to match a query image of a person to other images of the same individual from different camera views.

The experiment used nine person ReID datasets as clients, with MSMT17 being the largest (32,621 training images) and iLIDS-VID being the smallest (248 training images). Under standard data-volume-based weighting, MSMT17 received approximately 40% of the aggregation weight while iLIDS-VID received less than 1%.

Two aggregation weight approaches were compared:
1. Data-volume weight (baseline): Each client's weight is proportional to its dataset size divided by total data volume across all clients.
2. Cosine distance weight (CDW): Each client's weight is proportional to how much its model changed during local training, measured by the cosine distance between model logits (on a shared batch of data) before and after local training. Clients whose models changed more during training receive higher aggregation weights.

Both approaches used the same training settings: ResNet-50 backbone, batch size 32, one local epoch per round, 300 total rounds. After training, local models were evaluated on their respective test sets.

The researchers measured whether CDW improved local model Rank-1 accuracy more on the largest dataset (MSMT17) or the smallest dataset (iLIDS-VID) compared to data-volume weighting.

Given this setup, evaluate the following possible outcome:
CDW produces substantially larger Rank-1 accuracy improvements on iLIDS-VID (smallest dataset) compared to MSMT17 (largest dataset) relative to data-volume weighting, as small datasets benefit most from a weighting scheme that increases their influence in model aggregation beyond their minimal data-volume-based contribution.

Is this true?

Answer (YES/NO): NO